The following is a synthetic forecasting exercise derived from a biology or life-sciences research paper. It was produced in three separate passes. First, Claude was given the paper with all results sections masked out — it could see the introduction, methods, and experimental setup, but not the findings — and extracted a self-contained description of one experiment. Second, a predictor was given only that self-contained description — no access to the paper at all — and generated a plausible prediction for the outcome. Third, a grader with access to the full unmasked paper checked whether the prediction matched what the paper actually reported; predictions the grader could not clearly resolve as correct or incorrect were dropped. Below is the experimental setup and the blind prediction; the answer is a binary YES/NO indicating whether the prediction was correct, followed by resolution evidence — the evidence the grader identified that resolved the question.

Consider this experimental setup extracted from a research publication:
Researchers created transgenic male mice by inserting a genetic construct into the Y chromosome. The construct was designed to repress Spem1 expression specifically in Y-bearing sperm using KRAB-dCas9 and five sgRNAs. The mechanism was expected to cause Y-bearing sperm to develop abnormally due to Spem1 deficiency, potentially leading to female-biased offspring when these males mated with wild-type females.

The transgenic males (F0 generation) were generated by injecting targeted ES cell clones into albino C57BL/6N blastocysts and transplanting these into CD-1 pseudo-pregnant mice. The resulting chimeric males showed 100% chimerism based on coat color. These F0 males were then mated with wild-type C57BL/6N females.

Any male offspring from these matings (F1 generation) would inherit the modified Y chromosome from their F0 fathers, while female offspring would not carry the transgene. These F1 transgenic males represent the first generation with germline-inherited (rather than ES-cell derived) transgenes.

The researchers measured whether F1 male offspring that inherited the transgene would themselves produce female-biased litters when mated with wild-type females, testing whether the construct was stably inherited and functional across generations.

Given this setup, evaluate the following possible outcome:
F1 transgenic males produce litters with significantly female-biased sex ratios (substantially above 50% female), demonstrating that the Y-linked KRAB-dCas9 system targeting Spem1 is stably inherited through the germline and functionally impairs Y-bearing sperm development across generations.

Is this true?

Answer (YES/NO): YES